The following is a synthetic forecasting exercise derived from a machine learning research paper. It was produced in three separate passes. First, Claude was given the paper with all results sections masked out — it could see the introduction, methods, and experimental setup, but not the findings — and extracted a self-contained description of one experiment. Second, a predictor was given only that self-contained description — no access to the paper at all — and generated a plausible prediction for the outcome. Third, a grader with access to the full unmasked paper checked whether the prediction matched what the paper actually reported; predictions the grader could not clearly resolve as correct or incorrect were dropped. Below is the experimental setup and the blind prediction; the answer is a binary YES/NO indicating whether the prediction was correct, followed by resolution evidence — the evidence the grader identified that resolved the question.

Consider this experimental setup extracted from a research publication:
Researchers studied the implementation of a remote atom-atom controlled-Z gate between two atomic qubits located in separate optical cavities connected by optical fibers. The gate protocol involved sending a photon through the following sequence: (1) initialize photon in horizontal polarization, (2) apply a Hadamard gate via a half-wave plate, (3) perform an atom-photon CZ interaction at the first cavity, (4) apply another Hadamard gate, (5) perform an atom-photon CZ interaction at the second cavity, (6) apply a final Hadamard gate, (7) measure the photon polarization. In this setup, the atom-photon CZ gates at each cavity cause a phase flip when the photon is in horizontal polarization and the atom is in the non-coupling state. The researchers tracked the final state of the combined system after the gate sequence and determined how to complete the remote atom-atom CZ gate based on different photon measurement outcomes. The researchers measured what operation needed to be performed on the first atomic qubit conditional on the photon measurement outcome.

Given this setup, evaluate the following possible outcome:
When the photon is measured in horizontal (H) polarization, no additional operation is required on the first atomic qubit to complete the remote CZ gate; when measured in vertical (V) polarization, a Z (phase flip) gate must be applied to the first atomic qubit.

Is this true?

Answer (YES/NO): YES